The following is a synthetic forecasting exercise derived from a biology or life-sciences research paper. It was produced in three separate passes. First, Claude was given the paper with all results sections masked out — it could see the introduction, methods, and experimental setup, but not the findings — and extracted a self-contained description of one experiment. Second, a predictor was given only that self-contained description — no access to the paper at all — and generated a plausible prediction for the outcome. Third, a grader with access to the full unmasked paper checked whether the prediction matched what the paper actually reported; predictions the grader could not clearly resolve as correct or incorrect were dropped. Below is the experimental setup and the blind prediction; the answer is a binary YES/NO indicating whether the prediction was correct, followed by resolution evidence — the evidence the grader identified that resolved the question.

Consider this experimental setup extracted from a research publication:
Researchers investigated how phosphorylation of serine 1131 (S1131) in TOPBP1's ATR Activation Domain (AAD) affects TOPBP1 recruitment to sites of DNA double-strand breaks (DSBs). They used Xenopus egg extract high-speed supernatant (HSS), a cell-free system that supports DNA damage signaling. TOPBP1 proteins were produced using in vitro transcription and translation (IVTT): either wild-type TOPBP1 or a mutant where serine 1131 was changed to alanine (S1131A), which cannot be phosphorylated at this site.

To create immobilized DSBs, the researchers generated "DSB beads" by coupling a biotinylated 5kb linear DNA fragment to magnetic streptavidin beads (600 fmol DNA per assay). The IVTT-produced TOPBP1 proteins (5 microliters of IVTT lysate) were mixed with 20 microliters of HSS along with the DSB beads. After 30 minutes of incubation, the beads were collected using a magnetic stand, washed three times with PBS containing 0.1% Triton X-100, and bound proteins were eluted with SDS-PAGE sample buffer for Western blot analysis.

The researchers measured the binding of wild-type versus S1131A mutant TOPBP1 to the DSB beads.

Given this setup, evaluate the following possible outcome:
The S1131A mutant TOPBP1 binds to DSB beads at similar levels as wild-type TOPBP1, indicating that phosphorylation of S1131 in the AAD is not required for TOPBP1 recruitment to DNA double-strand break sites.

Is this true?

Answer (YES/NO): YES